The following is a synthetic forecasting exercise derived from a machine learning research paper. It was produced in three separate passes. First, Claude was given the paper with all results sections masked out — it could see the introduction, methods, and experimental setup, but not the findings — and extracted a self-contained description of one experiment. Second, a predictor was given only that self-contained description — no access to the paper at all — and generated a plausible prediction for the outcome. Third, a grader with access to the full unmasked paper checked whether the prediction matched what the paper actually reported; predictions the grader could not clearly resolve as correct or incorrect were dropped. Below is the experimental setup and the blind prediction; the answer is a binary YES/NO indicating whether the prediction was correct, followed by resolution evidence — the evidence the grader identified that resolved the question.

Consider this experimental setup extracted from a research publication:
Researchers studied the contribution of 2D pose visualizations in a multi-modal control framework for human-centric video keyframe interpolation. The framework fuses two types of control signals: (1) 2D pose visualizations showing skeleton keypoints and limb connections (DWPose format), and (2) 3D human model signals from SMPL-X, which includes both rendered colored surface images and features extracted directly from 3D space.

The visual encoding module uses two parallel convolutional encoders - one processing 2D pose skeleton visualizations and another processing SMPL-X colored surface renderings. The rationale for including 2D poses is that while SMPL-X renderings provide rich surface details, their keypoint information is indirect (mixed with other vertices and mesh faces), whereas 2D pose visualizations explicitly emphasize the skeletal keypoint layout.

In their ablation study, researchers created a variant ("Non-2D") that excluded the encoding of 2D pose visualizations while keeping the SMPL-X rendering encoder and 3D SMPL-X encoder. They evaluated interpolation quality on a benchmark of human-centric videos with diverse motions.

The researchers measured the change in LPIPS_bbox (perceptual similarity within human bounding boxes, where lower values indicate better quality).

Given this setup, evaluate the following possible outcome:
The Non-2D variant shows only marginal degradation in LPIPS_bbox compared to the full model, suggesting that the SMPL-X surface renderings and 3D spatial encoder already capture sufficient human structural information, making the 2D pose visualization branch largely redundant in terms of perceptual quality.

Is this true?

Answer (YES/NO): NO